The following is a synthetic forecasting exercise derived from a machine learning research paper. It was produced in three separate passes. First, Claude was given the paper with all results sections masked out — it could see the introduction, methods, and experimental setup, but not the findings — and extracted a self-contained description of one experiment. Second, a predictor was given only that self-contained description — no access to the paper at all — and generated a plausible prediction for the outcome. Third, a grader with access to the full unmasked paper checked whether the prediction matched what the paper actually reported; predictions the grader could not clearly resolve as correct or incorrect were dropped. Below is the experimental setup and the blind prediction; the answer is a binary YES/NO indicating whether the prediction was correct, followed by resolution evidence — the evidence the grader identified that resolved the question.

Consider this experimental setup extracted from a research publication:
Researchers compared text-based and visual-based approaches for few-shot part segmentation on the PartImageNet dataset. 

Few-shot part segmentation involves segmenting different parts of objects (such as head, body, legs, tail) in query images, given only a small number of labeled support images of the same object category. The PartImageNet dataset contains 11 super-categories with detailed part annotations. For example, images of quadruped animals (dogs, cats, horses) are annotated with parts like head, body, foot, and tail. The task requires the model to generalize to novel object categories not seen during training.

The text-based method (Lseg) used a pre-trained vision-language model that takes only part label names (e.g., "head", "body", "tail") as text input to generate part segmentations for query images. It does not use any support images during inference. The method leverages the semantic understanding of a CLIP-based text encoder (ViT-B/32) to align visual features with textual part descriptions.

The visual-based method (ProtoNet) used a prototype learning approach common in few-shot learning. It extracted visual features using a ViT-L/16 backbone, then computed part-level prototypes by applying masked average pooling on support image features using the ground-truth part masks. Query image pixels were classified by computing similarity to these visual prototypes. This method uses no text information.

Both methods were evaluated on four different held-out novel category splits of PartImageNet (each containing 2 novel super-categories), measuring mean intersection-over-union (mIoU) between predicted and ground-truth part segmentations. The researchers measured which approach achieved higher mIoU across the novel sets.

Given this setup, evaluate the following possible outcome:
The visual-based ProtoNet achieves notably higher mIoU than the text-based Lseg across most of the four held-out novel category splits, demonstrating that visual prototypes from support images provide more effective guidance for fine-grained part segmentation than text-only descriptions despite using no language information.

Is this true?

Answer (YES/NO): NO